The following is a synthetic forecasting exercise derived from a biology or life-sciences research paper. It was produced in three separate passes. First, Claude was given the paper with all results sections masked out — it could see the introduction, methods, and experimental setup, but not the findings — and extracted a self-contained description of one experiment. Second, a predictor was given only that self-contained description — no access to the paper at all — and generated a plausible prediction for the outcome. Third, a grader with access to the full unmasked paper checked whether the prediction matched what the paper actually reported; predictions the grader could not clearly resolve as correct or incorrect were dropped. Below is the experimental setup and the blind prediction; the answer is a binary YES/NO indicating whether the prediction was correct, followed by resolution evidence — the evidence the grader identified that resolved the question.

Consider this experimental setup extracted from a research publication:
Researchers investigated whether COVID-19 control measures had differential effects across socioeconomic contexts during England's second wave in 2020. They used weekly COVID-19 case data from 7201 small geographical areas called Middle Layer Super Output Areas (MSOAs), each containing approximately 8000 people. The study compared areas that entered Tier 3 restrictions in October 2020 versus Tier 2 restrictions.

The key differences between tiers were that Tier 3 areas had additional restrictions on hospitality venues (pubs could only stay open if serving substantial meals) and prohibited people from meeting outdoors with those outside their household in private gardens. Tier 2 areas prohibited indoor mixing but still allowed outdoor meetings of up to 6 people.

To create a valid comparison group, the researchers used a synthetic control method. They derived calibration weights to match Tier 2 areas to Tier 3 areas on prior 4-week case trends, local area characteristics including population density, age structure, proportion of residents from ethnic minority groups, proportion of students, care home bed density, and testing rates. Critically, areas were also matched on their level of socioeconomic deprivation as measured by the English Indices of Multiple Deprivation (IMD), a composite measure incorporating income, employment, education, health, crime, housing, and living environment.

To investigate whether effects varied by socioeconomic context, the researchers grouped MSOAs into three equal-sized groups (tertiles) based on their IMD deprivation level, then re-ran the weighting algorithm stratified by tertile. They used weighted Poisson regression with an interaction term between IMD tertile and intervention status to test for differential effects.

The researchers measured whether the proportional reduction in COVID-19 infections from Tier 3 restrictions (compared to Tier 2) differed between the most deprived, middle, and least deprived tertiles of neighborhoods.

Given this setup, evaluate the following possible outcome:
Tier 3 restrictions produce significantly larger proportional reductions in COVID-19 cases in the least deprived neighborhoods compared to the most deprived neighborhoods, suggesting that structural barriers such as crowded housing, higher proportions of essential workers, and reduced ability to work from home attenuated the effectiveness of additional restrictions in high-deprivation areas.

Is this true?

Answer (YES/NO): NO